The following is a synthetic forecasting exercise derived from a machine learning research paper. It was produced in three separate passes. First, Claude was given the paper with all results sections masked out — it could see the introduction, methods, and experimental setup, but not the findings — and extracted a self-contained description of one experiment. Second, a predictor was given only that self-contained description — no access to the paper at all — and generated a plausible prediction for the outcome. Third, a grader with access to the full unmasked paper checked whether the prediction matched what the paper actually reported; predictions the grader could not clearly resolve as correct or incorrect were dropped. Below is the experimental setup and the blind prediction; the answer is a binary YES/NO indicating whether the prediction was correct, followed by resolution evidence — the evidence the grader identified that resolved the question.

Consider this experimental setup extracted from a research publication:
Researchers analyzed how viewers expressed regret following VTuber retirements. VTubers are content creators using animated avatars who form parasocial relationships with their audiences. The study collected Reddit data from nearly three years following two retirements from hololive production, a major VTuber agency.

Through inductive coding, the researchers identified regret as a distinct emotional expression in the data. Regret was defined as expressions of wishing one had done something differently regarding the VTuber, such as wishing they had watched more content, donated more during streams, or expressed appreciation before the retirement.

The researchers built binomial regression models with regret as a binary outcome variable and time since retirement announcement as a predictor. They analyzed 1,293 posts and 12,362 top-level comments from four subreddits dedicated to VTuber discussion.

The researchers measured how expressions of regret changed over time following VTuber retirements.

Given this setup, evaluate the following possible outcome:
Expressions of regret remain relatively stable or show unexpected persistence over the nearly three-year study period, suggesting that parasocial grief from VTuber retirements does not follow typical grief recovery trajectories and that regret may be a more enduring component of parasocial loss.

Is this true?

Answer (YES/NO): NO